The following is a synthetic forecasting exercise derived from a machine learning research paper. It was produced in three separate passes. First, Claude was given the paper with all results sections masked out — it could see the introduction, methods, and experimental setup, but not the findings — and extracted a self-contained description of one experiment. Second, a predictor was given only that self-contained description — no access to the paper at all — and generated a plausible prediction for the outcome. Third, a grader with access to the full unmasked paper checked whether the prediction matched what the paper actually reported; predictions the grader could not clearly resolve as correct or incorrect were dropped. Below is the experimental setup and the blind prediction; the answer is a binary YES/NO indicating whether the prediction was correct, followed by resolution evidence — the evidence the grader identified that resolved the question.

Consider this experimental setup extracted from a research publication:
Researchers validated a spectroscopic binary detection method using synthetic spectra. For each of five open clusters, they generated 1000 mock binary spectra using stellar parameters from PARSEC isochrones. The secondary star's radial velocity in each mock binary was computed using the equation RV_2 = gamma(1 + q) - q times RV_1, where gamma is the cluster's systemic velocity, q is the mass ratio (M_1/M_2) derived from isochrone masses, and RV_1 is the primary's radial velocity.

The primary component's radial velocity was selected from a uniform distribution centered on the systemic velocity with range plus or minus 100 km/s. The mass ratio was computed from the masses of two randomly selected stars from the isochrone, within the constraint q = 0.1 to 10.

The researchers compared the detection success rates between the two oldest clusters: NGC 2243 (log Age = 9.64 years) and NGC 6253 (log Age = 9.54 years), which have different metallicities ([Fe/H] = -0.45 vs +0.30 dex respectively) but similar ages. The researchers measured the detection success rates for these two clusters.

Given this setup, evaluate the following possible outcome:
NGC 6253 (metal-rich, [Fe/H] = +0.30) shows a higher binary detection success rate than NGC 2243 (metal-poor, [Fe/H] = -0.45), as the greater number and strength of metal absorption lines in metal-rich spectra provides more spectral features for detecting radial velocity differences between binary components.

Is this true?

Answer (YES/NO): NO